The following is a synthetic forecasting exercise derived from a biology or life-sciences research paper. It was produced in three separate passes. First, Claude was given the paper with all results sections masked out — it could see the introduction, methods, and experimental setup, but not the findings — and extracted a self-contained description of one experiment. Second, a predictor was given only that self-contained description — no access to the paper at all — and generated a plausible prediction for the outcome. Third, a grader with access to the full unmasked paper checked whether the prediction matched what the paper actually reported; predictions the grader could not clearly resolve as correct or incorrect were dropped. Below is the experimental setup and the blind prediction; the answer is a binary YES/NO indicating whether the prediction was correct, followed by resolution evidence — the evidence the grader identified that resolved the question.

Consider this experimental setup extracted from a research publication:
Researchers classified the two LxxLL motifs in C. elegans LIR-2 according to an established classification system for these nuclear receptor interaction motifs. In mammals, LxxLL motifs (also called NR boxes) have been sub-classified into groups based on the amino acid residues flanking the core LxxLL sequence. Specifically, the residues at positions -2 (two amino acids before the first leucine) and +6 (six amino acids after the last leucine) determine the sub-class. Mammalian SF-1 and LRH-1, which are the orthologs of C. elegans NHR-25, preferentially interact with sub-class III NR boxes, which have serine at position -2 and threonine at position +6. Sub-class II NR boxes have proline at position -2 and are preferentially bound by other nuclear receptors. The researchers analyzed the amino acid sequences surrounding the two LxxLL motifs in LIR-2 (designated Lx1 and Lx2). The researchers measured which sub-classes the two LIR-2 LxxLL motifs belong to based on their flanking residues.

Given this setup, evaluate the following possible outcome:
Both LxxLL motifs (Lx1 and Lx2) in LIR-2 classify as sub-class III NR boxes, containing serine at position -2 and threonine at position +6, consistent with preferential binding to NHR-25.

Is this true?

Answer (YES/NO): NO